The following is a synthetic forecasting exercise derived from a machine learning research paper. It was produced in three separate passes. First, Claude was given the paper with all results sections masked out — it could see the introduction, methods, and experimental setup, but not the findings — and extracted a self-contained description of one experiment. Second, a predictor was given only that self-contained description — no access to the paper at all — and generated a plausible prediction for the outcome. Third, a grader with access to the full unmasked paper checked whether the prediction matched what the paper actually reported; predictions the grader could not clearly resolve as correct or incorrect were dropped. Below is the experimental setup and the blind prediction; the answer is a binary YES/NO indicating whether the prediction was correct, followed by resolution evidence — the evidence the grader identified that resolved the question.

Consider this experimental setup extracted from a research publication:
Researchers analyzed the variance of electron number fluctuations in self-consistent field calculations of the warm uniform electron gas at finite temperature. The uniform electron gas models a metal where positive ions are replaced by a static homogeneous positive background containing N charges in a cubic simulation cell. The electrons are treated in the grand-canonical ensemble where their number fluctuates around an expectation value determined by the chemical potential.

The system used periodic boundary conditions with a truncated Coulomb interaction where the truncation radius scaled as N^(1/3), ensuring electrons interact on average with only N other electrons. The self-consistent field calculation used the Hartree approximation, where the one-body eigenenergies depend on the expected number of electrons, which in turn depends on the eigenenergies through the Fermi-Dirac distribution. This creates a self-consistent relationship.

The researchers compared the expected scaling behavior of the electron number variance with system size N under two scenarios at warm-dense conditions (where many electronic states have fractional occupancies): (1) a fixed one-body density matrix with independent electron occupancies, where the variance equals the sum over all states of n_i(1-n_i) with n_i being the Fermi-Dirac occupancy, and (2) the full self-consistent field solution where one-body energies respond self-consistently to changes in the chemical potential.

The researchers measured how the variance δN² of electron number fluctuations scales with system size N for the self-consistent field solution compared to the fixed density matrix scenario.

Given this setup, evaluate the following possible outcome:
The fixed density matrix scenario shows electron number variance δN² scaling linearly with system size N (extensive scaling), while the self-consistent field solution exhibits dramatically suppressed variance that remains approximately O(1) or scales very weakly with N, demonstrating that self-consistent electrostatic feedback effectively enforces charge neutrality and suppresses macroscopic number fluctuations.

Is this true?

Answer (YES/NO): YES